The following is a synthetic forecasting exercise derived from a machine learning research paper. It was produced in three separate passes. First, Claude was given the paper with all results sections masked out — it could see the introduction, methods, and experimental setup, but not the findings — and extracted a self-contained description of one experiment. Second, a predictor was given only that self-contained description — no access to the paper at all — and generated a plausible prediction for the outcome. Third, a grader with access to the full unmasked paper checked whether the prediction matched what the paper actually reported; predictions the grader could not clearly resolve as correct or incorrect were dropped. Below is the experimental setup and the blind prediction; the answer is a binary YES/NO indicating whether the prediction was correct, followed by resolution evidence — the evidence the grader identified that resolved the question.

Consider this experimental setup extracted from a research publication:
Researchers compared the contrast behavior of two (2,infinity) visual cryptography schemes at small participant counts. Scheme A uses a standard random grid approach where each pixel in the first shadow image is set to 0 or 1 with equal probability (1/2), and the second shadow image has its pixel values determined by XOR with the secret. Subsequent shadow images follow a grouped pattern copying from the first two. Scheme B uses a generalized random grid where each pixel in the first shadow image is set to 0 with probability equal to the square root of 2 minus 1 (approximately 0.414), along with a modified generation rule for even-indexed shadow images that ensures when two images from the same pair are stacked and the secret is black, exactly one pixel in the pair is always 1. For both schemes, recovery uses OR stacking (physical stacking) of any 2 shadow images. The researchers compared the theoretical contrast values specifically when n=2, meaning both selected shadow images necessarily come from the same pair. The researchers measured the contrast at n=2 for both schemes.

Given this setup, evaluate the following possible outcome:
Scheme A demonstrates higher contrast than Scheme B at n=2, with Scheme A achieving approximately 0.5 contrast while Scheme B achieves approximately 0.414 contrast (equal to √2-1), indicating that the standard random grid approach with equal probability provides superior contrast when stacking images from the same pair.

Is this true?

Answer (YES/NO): YES